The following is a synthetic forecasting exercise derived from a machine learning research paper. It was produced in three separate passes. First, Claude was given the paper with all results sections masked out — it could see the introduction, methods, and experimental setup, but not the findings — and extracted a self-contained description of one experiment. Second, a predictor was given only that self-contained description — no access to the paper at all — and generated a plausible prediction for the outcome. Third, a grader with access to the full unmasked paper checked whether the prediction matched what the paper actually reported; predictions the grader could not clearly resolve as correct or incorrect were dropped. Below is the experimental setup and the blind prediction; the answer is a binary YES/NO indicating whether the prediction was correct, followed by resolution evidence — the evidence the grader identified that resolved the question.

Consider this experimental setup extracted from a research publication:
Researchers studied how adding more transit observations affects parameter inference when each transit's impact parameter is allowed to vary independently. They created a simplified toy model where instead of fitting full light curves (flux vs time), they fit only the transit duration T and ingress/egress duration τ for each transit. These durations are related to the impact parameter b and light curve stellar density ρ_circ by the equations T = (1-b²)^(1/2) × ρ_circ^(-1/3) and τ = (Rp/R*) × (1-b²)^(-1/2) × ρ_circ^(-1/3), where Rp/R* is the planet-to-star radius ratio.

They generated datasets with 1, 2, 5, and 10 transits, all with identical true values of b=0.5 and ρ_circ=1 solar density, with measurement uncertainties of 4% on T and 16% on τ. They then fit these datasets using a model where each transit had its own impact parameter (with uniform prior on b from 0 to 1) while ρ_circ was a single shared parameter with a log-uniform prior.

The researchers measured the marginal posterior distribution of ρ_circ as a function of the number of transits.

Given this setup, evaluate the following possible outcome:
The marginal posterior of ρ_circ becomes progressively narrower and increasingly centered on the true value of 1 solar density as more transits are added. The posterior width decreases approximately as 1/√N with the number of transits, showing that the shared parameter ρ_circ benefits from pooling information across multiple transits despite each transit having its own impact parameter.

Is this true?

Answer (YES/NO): NO